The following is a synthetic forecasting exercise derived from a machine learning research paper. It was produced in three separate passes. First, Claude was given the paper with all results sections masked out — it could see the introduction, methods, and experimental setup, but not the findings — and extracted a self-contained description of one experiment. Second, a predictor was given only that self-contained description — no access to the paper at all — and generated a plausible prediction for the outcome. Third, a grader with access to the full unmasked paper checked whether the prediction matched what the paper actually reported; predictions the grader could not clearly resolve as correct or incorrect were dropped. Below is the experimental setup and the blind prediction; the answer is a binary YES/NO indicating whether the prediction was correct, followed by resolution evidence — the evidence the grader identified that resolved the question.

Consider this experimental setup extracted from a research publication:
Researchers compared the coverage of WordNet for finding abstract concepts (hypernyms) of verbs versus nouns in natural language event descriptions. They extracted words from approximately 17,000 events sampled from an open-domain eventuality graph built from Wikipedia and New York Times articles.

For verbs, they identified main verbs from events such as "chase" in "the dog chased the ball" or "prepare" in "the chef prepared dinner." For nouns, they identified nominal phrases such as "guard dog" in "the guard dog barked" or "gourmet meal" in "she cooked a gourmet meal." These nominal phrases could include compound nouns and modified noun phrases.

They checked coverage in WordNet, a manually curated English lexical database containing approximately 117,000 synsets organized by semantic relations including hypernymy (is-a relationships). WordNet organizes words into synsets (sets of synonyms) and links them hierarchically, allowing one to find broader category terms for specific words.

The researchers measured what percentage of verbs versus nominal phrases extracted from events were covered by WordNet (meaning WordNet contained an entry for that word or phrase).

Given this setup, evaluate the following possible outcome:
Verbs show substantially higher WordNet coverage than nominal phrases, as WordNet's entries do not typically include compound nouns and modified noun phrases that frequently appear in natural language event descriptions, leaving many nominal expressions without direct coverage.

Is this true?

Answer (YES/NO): YES